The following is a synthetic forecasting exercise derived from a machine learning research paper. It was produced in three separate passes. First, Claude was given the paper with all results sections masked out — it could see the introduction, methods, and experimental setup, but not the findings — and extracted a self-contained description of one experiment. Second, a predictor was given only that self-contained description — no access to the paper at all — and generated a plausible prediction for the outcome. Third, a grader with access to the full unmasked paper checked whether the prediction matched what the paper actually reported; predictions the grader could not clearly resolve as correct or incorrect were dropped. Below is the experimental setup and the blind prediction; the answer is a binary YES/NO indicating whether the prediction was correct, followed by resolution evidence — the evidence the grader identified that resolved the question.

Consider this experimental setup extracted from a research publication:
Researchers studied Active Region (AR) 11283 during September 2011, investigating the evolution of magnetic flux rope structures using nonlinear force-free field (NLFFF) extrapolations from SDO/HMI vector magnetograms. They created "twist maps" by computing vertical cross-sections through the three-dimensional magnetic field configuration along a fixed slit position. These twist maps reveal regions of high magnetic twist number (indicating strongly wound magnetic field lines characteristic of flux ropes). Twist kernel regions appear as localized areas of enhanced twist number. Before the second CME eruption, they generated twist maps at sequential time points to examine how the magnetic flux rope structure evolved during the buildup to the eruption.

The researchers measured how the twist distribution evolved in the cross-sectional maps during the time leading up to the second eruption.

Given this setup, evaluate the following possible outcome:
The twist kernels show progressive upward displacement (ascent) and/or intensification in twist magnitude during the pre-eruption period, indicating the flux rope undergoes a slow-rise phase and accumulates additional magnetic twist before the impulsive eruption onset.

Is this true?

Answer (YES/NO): YES